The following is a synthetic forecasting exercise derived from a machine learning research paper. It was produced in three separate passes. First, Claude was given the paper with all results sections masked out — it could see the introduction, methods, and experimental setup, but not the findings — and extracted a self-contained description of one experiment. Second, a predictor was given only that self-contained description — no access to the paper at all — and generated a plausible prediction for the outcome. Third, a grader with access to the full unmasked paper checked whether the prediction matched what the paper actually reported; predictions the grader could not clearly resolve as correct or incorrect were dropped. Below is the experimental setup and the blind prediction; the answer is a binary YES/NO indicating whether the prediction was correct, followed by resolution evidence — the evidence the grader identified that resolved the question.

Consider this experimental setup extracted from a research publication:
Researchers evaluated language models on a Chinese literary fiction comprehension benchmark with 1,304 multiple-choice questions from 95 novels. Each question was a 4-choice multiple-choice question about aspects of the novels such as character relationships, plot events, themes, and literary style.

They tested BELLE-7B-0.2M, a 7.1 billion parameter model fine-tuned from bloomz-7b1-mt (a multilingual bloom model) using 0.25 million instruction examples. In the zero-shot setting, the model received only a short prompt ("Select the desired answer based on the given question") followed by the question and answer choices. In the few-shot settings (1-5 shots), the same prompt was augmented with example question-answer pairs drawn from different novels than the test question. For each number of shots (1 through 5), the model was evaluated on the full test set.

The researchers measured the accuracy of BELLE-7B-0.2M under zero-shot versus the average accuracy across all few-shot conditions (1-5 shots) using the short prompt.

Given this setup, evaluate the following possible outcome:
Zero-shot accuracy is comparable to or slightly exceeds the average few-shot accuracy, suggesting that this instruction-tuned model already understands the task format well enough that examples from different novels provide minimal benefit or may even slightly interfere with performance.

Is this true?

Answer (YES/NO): NO